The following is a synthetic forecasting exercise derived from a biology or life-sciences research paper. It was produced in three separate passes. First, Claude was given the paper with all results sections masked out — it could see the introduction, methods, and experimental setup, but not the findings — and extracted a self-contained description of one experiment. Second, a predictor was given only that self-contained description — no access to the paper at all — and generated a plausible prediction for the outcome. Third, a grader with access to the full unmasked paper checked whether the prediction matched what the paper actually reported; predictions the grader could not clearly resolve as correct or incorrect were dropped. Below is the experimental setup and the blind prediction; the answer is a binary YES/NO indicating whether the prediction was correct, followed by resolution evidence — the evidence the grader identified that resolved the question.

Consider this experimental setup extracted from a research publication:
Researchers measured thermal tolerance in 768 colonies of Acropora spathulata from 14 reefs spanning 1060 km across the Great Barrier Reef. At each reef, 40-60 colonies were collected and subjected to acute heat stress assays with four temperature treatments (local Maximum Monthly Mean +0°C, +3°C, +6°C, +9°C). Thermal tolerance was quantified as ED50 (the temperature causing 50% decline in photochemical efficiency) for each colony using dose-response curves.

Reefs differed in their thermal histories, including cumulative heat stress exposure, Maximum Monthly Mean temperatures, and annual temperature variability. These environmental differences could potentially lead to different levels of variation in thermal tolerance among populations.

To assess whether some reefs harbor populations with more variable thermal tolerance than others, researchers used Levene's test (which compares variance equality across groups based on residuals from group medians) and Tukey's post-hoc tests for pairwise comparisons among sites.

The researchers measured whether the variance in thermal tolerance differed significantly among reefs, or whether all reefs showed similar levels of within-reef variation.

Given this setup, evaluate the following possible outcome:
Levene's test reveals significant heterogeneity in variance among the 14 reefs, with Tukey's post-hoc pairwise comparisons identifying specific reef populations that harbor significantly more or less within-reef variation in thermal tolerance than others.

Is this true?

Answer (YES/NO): NO